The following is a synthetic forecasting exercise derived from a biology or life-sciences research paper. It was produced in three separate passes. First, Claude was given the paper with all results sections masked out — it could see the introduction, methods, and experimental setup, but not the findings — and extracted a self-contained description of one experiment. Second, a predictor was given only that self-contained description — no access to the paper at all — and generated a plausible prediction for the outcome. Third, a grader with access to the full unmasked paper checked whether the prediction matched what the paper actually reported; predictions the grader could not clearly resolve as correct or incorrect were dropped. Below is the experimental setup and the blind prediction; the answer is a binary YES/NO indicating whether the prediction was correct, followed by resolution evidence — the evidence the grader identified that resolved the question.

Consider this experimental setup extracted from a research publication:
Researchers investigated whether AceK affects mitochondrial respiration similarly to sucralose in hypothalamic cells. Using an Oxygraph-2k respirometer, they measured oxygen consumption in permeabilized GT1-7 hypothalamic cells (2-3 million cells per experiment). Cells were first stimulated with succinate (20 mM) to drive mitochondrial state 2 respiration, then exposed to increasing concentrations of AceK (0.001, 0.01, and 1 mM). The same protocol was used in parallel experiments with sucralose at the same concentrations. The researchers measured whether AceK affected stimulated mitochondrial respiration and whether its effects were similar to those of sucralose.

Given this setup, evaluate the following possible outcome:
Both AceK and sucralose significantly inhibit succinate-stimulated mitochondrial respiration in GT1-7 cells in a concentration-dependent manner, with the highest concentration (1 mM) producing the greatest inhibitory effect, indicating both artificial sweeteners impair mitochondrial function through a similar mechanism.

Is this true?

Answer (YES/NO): NO